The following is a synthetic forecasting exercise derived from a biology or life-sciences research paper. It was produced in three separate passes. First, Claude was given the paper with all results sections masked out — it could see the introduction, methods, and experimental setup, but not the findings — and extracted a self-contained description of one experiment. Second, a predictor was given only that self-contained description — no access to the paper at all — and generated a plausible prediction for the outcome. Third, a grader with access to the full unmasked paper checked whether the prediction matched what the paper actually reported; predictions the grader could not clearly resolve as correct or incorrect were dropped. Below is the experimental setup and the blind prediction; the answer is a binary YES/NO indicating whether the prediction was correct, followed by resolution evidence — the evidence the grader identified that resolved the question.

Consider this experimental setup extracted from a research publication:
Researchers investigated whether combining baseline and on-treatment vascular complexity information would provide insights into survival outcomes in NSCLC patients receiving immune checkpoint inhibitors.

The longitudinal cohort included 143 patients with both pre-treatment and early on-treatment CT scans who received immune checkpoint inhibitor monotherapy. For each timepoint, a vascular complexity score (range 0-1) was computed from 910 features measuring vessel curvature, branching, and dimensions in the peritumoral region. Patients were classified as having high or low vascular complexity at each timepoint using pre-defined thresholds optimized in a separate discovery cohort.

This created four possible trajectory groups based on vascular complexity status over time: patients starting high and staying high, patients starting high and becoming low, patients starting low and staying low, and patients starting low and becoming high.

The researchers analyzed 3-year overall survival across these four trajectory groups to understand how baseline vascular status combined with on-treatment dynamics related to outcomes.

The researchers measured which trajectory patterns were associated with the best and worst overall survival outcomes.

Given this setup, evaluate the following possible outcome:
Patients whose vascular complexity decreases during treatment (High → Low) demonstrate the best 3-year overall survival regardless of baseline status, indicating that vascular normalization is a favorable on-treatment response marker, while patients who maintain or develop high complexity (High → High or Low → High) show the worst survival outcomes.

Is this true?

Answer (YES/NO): NO